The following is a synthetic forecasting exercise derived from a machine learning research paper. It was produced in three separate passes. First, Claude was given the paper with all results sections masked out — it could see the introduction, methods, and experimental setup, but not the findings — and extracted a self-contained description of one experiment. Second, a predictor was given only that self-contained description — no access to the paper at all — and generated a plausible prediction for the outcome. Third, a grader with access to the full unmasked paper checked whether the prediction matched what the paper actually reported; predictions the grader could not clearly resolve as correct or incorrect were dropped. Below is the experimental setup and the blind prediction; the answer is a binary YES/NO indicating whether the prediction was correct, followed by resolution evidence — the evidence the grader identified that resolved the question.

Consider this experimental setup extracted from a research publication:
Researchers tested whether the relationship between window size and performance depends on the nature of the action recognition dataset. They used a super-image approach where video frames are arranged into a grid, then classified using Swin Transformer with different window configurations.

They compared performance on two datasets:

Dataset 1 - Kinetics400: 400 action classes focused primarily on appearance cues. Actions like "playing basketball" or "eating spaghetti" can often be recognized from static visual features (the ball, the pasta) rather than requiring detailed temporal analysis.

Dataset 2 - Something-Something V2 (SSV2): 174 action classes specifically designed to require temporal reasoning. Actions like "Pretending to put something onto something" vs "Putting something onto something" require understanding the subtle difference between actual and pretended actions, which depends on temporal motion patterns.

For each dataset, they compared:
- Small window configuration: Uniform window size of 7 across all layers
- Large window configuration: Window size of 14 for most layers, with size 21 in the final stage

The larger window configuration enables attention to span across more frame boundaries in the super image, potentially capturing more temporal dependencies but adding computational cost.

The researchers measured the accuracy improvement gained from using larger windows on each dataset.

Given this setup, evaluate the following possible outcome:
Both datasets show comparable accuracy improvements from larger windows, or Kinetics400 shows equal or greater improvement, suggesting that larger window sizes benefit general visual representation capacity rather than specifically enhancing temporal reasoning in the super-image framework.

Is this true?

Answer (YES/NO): NO